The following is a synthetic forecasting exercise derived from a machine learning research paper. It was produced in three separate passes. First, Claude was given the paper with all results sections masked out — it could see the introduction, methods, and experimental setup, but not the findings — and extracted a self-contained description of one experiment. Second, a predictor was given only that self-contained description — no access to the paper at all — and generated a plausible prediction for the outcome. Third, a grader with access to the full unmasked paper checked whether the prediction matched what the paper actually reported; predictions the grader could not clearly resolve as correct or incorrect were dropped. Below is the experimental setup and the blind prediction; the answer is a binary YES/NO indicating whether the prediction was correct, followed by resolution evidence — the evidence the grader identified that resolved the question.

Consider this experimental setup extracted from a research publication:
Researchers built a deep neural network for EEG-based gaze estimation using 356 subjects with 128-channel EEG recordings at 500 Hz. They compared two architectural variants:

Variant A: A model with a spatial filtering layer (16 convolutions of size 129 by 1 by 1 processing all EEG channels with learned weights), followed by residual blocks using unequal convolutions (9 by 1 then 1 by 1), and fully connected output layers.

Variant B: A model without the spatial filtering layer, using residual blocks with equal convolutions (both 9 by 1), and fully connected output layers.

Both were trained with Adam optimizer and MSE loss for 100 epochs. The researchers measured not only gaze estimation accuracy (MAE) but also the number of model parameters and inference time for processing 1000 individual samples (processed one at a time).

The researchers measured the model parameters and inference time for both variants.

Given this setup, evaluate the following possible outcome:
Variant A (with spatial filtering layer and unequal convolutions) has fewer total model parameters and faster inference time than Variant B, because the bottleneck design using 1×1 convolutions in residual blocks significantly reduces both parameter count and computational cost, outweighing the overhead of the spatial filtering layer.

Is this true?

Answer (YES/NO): NO